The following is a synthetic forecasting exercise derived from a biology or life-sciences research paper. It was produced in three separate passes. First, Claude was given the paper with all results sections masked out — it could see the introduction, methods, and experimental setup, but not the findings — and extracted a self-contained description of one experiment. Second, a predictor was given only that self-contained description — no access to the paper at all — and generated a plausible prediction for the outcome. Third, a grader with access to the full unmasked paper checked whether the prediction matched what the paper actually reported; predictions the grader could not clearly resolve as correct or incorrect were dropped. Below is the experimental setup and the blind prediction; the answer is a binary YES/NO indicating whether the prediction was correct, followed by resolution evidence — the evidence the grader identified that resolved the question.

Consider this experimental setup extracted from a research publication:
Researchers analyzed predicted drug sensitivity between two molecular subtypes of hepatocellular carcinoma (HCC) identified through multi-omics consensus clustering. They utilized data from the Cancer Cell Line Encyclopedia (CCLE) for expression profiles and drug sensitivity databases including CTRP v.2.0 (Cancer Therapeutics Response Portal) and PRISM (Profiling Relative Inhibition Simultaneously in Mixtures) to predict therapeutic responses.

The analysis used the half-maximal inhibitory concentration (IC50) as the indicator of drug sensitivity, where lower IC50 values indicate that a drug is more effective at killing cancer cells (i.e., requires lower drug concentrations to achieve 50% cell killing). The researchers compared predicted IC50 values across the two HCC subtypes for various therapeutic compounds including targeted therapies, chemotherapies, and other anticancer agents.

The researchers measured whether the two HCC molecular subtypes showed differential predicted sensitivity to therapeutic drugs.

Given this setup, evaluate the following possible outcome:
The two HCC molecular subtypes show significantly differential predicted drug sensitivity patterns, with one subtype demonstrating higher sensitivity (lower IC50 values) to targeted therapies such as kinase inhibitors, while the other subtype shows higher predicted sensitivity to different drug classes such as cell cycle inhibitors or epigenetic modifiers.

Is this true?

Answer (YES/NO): NO